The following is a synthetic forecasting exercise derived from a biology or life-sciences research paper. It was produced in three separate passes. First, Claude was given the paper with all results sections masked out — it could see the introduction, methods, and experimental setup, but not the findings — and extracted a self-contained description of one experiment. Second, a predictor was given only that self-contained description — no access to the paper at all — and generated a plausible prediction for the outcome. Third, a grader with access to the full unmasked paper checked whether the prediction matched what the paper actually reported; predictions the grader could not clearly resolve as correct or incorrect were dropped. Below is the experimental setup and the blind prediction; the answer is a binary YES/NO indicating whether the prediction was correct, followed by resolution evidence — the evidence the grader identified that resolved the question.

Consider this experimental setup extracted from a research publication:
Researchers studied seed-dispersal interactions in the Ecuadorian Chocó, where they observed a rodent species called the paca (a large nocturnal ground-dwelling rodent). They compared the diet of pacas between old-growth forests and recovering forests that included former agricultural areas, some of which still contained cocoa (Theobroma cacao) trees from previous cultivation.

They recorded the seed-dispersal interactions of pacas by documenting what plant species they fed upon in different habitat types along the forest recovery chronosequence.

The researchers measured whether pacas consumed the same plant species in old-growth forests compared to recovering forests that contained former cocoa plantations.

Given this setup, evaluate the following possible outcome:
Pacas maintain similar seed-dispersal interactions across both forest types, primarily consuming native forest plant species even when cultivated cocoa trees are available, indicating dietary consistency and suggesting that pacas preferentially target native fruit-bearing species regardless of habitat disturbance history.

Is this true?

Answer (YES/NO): NO